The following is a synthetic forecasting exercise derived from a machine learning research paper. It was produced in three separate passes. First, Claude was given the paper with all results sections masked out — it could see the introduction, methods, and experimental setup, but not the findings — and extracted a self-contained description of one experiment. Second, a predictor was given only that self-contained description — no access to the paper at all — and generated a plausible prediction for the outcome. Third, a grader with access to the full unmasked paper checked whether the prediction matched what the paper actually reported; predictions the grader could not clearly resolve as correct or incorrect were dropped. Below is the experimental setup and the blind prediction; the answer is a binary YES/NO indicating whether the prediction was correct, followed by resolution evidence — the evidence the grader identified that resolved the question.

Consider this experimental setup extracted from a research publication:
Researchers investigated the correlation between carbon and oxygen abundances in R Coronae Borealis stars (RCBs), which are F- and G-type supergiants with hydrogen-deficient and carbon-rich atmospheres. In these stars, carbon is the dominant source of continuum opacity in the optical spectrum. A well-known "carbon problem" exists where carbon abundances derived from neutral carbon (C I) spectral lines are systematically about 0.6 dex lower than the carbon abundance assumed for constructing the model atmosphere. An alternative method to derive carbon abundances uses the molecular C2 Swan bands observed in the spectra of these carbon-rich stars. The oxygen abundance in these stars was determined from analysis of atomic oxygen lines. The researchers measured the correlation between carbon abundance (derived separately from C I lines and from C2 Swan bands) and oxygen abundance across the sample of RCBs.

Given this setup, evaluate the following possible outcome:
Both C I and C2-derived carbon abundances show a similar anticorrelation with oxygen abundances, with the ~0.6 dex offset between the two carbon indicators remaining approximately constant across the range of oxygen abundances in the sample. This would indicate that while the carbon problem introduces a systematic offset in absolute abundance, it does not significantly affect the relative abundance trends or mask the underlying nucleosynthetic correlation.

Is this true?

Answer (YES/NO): NO